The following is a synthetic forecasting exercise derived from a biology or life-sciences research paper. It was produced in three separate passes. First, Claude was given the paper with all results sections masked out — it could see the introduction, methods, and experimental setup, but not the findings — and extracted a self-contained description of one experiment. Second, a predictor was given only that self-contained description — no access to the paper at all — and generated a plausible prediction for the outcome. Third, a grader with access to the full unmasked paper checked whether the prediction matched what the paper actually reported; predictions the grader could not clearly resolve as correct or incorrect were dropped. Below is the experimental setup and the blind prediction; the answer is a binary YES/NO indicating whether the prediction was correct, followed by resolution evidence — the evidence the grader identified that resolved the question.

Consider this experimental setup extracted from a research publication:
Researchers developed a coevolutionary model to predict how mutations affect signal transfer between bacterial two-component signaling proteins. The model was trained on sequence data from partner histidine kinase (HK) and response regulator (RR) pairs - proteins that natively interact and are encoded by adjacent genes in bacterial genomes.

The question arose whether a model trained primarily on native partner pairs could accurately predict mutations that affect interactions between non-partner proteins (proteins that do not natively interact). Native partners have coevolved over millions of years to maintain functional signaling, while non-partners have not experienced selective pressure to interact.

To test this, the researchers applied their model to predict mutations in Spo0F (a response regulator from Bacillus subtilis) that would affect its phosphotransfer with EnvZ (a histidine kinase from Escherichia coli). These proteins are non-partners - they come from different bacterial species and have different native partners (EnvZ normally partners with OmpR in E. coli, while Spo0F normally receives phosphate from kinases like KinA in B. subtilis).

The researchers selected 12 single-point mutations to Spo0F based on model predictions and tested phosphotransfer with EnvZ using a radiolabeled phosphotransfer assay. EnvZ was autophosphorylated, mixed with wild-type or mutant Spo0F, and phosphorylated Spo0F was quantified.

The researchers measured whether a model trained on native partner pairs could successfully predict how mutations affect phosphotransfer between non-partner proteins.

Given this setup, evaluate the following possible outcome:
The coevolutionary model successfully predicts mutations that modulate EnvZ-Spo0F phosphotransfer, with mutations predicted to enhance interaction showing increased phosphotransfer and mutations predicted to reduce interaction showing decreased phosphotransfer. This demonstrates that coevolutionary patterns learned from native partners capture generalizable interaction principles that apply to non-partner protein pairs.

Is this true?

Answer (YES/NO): NO